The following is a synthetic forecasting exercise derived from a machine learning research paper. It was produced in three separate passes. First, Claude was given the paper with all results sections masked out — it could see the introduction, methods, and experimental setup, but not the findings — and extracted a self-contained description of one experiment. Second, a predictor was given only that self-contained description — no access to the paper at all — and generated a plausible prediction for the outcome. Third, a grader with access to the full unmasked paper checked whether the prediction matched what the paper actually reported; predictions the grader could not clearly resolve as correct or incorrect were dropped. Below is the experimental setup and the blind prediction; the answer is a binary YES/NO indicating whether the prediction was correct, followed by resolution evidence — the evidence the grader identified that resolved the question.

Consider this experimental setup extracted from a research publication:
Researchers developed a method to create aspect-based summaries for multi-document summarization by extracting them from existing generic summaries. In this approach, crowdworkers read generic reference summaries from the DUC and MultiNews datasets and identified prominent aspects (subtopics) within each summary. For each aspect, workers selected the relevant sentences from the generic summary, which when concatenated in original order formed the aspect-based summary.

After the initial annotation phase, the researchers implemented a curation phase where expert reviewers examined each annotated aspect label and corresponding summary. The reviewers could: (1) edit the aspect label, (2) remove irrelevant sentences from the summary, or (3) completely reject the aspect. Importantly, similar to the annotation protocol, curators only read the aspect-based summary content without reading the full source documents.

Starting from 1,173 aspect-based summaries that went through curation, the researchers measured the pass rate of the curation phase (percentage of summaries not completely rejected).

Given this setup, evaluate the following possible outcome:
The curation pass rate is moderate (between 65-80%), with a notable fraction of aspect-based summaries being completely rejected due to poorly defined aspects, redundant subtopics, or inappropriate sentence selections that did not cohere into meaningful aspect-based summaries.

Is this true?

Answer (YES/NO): NO